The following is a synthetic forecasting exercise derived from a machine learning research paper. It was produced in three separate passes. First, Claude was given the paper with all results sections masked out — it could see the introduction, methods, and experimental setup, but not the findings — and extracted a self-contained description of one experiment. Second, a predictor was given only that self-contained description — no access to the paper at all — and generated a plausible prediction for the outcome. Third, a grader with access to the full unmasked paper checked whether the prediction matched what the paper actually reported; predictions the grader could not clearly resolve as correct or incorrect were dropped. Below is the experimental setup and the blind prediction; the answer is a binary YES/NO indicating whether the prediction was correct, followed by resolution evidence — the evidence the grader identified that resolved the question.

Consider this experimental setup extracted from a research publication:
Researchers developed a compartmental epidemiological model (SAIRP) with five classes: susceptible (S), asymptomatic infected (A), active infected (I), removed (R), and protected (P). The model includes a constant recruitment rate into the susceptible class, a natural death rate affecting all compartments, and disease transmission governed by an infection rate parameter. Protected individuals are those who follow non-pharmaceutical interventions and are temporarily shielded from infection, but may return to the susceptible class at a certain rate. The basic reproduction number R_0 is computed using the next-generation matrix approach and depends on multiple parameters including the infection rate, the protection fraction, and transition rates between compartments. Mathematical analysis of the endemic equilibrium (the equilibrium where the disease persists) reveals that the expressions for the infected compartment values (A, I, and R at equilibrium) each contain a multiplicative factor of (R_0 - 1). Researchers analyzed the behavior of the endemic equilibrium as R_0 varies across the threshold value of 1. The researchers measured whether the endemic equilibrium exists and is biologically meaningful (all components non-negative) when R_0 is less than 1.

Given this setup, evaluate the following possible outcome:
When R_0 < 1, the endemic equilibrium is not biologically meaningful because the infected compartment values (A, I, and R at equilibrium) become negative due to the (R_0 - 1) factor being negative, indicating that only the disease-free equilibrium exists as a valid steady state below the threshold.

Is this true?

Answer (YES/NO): YES